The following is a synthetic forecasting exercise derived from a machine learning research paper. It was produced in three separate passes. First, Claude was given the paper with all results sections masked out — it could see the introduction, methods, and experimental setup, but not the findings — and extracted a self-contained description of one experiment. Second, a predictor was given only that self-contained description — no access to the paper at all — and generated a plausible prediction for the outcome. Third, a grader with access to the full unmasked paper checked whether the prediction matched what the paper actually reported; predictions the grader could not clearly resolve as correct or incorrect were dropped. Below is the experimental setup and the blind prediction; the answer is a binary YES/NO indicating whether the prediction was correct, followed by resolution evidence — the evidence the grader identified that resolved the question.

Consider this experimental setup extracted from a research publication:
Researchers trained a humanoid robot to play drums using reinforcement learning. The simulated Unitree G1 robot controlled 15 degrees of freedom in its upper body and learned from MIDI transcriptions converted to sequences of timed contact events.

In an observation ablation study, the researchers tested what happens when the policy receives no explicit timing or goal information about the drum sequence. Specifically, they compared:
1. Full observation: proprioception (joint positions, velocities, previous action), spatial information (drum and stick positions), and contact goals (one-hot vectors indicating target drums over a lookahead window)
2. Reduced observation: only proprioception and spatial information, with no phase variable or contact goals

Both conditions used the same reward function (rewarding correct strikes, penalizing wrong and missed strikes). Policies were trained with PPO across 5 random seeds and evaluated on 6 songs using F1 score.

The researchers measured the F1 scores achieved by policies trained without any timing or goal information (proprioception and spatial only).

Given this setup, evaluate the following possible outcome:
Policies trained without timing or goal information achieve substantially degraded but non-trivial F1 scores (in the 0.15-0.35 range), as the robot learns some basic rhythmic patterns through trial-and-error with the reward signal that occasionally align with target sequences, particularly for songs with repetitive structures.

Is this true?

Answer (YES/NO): NO